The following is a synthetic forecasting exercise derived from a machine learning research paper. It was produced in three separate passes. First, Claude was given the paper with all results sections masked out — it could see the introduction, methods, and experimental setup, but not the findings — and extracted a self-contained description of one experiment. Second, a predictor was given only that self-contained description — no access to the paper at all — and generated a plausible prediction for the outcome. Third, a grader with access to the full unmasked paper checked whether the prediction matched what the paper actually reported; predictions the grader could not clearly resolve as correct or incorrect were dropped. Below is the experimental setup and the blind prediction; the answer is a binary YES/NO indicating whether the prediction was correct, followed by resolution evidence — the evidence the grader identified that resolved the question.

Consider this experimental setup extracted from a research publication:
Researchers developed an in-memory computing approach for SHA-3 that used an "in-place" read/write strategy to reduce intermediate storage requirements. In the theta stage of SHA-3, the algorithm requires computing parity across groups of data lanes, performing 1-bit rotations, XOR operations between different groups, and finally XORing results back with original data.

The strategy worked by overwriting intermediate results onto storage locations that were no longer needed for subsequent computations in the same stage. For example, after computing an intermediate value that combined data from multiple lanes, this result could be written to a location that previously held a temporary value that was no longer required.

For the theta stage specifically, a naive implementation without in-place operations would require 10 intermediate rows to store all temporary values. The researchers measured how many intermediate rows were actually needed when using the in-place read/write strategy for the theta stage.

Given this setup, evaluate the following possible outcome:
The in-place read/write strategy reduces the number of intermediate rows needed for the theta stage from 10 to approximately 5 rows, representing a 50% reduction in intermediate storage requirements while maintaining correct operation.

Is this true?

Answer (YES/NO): NO